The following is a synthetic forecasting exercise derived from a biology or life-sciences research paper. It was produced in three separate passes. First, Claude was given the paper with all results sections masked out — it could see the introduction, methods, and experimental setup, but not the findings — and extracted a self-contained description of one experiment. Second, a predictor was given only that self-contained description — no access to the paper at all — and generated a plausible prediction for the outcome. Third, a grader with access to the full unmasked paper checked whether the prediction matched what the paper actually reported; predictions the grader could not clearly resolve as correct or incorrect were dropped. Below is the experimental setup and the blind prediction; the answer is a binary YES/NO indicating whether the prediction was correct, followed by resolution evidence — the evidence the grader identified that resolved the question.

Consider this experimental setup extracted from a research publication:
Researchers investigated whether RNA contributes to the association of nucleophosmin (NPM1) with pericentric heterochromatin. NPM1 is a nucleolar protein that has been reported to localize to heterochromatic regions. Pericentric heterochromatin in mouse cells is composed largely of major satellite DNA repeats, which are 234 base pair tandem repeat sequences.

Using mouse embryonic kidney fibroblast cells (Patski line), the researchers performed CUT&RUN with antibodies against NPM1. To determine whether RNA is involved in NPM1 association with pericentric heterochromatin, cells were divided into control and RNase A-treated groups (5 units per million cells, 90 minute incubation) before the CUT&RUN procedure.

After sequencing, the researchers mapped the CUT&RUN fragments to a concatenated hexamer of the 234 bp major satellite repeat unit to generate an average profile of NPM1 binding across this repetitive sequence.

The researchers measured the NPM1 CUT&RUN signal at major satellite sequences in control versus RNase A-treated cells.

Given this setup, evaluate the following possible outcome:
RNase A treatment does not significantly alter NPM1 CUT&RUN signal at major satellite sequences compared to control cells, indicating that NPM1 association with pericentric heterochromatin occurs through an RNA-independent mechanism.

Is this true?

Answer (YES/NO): NO